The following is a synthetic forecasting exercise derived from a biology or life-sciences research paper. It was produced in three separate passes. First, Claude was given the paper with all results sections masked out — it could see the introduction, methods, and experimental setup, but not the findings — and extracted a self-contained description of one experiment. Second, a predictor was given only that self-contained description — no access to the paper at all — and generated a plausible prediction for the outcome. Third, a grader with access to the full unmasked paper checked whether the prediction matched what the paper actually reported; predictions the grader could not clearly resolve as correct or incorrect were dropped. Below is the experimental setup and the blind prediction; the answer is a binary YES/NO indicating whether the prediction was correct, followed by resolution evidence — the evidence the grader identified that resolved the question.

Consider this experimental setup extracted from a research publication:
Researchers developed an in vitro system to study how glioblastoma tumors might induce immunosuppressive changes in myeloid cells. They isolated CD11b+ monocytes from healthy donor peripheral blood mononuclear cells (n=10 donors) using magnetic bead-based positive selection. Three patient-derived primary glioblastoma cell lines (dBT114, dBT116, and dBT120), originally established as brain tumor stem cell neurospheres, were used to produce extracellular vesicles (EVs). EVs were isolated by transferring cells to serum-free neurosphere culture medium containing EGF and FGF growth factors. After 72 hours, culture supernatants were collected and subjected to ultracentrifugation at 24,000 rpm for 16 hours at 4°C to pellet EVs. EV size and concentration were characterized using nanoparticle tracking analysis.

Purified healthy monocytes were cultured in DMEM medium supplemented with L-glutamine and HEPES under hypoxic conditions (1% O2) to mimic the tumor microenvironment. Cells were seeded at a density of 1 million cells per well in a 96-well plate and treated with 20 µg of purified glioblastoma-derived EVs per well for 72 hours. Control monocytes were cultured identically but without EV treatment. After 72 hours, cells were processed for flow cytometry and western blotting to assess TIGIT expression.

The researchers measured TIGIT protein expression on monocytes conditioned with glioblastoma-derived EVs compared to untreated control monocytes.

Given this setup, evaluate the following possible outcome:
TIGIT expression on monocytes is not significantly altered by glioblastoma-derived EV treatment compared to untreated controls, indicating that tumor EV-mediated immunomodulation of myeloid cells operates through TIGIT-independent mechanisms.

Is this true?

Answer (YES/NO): NO